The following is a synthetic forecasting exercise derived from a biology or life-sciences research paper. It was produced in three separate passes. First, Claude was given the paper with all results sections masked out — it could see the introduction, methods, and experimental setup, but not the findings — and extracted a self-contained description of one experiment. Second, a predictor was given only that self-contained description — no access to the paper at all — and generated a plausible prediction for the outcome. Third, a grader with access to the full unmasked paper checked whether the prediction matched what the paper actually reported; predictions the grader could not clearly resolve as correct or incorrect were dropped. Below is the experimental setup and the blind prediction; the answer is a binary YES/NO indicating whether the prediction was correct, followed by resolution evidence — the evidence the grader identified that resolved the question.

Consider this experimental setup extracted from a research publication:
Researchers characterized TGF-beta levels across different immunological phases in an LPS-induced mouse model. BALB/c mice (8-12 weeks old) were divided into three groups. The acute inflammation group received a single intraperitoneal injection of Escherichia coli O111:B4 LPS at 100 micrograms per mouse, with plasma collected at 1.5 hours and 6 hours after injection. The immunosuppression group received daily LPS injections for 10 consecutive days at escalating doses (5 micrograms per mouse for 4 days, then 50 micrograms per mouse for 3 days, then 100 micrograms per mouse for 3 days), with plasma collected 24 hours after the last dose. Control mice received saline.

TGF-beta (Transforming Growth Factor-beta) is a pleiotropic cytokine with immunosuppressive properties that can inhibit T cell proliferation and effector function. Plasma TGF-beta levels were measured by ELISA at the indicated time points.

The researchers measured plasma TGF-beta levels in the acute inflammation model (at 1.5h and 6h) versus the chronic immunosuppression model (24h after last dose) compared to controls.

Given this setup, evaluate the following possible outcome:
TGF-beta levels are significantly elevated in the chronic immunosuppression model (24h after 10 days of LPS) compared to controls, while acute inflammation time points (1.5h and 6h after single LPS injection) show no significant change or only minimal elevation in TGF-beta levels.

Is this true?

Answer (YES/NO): NO